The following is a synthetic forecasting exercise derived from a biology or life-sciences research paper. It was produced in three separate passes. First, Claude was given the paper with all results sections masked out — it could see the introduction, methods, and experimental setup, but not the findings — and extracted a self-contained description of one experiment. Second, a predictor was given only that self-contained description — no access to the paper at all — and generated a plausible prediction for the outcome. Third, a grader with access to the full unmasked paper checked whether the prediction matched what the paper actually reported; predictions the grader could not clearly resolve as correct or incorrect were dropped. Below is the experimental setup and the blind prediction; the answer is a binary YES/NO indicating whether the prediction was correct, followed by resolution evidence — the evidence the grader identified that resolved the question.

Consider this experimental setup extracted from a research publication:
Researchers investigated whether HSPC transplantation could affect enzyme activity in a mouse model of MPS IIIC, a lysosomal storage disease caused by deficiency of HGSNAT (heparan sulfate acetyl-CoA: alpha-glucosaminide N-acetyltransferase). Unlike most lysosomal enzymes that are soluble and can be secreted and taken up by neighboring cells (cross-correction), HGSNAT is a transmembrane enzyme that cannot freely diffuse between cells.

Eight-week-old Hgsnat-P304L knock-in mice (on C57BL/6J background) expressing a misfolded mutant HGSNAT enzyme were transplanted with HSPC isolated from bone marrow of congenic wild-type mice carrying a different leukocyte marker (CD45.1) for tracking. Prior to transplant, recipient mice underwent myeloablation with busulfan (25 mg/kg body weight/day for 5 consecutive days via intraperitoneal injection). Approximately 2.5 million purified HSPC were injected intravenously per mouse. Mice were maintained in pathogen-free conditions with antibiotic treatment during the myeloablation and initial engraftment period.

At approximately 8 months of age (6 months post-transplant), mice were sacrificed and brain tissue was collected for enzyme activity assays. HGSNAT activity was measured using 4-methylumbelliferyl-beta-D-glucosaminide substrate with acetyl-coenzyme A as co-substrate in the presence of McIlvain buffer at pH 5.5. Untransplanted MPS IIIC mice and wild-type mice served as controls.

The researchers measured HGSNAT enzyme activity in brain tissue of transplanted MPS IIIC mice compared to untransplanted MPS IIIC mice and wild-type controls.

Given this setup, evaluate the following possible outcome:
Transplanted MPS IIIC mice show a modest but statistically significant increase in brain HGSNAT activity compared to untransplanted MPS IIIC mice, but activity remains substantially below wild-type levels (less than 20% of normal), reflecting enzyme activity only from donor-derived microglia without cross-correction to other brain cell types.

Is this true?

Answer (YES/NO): NO